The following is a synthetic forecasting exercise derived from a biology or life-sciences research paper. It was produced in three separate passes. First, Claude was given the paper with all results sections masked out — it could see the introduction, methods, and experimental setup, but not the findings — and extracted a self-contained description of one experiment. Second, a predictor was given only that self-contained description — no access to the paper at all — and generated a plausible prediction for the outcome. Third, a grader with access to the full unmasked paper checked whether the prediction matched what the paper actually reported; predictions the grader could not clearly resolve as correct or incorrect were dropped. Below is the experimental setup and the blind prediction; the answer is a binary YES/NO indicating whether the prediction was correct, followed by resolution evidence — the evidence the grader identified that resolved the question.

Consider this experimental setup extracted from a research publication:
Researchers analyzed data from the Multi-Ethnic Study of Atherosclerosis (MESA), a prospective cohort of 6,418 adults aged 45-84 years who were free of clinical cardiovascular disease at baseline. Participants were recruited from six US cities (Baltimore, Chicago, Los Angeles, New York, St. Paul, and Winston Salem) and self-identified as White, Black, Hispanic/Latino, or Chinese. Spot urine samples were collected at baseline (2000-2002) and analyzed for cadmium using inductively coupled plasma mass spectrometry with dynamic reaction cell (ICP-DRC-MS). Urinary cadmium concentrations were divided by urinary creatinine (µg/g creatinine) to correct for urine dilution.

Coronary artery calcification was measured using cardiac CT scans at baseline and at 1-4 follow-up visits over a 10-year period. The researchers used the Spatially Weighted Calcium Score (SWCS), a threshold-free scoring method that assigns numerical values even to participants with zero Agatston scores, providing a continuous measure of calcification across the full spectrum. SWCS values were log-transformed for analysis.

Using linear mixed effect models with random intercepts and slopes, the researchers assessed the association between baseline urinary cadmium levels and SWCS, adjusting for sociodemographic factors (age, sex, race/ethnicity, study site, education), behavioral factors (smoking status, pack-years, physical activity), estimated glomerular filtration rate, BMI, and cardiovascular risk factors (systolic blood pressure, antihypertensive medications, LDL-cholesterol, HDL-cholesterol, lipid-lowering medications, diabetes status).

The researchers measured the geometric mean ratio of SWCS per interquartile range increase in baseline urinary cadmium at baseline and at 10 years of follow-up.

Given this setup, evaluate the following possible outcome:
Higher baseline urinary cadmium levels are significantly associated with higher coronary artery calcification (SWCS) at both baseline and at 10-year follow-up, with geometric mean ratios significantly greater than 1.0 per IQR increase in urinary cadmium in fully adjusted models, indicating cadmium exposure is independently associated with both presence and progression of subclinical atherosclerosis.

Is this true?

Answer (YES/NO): YES